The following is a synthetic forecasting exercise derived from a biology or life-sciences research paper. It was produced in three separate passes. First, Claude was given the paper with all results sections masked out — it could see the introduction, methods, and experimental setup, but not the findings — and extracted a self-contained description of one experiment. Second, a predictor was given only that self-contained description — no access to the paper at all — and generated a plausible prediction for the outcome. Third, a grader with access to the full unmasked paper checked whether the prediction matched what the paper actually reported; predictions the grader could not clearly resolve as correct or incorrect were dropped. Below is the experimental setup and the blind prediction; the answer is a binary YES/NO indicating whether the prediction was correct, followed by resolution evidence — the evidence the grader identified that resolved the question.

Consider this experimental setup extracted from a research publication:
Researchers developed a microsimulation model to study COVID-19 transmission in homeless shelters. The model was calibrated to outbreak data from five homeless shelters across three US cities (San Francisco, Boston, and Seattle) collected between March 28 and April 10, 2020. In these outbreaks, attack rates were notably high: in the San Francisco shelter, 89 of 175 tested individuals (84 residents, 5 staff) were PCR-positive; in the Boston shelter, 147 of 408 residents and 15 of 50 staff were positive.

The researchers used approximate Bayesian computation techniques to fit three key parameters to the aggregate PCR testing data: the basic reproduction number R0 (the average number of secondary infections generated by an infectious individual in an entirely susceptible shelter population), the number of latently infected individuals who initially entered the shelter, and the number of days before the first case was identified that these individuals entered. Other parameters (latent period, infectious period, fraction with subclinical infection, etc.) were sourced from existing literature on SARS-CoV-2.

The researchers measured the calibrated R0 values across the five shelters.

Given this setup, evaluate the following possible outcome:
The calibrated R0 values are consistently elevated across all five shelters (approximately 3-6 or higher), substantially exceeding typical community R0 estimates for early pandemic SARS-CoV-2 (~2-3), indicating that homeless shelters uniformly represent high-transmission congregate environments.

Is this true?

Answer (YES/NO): NO